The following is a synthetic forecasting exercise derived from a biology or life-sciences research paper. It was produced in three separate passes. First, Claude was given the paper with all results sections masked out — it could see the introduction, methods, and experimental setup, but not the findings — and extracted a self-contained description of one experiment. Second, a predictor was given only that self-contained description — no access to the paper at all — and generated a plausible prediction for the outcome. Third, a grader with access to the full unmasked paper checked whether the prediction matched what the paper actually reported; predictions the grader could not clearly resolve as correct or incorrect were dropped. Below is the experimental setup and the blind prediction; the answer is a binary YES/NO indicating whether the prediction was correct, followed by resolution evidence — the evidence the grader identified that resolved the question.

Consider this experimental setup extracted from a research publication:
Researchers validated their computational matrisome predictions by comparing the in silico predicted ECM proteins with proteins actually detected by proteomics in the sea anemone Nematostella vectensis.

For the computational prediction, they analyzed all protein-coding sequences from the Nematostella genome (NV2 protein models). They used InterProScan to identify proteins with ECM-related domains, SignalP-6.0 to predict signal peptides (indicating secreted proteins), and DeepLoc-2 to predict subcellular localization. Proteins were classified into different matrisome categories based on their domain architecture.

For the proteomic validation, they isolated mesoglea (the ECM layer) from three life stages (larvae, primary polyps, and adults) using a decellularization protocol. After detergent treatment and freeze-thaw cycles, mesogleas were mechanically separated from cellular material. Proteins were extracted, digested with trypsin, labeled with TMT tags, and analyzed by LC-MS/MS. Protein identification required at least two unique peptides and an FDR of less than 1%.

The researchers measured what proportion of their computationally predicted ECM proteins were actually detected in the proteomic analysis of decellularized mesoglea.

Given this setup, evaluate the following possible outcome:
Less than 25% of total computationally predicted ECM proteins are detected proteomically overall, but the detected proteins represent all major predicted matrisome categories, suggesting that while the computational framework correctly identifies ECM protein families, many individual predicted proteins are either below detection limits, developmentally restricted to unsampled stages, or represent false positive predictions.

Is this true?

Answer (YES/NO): NO